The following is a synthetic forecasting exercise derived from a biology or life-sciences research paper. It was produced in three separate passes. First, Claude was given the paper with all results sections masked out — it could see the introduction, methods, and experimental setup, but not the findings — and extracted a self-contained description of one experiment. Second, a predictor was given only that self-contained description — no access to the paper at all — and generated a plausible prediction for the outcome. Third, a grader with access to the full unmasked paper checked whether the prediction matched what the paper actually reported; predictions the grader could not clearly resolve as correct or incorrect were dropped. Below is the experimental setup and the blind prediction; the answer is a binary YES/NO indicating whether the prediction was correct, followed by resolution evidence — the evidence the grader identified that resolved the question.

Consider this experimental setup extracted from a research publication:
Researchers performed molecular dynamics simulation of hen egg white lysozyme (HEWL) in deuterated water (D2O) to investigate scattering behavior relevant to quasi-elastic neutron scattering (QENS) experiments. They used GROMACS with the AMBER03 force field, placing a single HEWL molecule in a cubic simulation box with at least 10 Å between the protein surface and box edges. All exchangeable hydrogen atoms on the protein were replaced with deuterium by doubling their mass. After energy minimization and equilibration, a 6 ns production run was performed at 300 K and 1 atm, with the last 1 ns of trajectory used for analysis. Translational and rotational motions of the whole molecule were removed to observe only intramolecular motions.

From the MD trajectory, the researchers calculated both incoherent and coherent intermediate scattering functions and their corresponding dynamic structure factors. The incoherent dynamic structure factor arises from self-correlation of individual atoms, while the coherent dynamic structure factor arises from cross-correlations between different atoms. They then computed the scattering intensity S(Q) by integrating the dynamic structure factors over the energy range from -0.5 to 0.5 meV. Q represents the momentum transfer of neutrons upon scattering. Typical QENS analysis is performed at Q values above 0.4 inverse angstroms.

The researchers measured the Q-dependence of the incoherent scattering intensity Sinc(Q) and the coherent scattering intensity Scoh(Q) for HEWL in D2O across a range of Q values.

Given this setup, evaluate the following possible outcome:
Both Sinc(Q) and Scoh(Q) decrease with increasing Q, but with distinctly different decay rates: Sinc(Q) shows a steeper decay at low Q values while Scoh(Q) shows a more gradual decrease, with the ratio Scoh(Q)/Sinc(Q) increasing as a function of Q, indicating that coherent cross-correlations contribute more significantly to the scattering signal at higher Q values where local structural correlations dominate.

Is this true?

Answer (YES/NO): NO